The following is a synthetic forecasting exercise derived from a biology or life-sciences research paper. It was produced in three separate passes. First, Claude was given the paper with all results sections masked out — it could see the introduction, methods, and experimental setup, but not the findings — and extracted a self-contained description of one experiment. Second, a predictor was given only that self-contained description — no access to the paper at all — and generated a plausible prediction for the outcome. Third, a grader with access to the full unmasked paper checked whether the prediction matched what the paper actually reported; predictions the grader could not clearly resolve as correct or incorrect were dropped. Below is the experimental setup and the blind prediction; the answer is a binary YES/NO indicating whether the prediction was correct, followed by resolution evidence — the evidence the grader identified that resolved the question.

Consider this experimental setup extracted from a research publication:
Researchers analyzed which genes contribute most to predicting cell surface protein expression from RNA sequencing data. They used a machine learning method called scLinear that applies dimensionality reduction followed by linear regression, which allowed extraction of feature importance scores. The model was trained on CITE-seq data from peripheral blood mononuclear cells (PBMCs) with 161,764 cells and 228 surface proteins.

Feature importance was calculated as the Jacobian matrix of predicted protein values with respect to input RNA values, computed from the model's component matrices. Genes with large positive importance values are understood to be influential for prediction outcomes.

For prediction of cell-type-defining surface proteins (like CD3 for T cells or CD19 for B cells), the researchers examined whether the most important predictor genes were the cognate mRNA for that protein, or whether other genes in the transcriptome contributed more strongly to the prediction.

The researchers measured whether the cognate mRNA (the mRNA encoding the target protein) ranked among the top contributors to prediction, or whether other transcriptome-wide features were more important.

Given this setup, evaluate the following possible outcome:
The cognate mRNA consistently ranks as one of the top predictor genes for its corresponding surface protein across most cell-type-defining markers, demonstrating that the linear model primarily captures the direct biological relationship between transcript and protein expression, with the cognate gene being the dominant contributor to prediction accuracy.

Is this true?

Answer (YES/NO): NO